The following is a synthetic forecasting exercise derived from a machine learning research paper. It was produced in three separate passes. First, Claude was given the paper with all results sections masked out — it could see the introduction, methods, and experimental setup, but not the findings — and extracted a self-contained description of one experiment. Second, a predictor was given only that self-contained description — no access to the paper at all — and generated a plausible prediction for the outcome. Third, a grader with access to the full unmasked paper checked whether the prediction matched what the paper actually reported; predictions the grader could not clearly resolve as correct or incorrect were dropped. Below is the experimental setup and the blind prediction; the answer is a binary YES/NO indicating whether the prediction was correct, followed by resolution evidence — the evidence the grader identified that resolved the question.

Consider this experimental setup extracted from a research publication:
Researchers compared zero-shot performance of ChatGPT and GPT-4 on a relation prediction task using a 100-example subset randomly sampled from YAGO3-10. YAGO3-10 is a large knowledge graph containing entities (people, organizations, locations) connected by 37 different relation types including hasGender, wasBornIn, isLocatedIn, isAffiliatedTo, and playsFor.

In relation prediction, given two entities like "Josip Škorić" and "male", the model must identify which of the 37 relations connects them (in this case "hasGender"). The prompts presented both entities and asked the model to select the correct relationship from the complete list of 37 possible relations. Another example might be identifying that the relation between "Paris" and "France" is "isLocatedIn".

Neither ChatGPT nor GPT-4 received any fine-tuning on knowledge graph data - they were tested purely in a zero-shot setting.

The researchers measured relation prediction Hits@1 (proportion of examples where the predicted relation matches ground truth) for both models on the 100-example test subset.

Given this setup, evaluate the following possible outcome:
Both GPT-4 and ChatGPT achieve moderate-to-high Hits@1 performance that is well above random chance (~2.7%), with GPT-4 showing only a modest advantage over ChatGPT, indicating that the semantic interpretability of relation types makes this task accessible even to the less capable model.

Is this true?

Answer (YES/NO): NO